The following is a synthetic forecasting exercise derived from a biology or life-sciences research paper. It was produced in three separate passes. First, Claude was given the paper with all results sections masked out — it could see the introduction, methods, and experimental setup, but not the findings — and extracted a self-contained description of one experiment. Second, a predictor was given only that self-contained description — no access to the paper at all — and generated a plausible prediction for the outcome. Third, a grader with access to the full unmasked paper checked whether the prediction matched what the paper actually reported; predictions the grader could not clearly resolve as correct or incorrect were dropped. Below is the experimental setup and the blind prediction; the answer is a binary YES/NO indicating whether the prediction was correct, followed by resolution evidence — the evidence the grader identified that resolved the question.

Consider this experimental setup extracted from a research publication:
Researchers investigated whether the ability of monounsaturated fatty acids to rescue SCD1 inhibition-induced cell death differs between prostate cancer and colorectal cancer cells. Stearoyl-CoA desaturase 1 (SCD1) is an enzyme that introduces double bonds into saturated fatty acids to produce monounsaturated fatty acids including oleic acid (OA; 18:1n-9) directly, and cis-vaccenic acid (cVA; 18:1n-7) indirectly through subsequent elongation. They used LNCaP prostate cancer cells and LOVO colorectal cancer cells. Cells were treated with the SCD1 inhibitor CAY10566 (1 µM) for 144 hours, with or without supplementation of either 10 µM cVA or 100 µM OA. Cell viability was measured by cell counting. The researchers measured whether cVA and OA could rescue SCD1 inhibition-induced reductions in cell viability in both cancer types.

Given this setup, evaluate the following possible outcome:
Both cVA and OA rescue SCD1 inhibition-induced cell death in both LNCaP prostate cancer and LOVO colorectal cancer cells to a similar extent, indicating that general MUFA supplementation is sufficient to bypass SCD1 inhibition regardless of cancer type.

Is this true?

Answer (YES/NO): NO